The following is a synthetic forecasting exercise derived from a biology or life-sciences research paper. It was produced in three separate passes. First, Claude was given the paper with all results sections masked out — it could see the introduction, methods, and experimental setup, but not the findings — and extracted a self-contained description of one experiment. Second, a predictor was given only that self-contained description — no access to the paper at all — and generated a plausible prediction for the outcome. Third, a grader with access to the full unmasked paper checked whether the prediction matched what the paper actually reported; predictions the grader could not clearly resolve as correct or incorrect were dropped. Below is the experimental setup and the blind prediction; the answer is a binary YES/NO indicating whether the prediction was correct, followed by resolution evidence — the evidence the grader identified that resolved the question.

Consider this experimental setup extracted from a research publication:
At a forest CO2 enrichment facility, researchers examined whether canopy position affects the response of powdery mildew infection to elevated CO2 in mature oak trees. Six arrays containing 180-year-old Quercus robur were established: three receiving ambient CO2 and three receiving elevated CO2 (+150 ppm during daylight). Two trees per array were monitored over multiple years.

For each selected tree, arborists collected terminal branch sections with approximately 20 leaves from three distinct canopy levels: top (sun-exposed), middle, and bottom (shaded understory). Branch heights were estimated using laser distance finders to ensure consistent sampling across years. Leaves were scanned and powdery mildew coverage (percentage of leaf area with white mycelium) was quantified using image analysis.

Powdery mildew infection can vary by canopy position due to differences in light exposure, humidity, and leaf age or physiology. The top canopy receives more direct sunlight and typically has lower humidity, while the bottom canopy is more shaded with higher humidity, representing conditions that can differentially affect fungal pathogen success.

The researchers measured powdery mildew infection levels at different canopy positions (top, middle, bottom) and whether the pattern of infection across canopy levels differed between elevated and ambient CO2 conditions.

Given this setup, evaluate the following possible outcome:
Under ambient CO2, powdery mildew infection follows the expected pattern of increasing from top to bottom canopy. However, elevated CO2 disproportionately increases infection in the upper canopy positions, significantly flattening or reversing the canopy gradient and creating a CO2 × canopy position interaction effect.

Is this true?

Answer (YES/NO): NO